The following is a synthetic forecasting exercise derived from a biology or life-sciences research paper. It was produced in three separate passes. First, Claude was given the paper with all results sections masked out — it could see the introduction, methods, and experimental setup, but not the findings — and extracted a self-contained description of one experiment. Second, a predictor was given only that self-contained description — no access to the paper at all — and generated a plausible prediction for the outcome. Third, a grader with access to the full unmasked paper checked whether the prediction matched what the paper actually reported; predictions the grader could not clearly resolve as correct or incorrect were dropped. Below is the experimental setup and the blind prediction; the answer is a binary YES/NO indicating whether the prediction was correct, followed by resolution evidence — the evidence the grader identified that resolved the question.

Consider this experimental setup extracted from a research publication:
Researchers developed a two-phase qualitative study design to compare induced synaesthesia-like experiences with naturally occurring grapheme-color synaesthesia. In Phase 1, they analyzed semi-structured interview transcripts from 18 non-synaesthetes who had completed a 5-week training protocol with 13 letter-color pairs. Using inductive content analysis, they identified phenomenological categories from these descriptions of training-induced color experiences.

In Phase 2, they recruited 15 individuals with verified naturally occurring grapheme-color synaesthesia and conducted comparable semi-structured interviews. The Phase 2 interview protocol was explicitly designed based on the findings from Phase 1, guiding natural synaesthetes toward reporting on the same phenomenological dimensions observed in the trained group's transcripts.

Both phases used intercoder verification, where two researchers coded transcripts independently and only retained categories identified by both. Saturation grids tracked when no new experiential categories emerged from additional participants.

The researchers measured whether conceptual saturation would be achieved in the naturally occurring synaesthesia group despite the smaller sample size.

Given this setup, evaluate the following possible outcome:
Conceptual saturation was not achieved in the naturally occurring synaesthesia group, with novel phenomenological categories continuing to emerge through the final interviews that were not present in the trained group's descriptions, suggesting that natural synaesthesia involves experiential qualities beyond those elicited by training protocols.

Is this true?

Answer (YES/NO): NO